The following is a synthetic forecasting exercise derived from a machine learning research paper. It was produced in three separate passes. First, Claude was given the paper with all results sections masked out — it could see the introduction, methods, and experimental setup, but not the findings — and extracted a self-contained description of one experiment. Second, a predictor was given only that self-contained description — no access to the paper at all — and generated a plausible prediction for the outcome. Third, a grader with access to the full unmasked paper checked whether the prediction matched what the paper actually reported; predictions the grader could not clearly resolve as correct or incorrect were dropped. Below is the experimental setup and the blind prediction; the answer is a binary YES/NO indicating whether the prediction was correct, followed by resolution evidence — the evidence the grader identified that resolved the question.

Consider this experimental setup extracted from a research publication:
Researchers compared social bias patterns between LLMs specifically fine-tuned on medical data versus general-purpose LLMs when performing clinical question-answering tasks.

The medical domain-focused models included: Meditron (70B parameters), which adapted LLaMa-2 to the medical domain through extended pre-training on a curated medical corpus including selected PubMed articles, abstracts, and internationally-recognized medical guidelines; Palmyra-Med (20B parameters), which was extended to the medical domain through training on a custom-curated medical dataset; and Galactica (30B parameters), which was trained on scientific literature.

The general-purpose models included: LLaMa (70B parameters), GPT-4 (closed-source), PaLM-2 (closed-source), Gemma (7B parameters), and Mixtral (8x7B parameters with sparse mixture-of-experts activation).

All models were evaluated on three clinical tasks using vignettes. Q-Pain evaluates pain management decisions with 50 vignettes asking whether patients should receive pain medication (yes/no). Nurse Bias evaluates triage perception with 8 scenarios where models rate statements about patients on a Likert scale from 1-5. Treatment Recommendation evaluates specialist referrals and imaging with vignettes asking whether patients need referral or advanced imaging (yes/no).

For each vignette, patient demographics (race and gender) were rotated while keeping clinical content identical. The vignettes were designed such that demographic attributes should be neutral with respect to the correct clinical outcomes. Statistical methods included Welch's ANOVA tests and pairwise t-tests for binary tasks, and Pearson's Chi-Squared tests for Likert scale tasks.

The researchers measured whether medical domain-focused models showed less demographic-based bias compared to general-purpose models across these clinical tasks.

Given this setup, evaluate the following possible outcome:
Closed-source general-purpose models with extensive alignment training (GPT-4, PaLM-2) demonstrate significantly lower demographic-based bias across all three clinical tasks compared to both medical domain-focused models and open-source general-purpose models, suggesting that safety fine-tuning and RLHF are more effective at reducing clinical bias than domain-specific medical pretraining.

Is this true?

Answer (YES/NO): NO